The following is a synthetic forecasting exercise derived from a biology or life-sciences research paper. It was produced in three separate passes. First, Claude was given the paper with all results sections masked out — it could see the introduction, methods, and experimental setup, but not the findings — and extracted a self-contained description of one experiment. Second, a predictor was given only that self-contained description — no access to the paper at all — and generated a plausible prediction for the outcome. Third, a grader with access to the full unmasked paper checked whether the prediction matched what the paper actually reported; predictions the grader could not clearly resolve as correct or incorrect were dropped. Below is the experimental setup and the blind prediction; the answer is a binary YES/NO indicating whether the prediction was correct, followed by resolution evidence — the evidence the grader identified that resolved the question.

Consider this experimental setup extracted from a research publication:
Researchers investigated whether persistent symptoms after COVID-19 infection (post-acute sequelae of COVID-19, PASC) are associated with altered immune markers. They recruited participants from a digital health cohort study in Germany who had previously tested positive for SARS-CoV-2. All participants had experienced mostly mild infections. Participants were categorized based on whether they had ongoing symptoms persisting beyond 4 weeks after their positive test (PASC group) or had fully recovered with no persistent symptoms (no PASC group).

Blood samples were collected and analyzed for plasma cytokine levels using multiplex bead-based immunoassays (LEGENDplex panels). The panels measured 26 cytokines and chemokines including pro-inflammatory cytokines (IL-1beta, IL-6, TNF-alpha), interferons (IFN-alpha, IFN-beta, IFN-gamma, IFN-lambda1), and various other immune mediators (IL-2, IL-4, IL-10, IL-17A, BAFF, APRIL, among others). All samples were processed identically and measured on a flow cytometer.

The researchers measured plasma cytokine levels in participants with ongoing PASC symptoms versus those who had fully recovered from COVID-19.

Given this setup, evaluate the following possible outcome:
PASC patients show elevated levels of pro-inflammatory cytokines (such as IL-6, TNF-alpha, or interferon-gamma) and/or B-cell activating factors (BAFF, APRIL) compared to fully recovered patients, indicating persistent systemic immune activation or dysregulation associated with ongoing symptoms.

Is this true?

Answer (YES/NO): NO